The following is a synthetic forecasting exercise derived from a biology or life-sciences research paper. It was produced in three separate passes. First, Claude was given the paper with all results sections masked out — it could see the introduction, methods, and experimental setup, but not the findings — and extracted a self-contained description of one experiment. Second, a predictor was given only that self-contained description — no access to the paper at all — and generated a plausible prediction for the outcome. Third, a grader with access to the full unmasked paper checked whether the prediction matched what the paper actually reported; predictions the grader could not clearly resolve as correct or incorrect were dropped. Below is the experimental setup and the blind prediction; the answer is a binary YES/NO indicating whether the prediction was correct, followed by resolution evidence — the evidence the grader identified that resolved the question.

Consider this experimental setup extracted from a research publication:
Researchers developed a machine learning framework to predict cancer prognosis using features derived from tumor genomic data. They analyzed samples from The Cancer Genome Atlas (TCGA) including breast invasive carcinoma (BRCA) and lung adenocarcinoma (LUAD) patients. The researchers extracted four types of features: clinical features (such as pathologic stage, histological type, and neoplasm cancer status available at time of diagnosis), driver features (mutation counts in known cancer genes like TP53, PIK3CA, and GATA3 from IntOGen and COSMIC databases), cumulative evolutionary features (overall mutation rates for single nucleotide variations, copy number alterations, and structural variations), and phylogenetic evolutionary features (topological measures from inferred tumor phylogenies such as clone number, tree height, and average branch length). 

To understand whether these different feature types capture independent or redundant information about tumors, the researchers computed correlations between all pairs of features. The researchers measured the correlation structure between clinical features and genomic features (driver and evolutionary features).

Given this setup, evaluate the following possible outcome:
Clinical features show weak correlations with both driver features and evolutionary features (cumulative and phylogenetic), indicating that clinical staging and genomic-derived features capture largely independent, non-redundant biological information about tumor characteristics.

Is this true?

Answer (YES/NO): YES